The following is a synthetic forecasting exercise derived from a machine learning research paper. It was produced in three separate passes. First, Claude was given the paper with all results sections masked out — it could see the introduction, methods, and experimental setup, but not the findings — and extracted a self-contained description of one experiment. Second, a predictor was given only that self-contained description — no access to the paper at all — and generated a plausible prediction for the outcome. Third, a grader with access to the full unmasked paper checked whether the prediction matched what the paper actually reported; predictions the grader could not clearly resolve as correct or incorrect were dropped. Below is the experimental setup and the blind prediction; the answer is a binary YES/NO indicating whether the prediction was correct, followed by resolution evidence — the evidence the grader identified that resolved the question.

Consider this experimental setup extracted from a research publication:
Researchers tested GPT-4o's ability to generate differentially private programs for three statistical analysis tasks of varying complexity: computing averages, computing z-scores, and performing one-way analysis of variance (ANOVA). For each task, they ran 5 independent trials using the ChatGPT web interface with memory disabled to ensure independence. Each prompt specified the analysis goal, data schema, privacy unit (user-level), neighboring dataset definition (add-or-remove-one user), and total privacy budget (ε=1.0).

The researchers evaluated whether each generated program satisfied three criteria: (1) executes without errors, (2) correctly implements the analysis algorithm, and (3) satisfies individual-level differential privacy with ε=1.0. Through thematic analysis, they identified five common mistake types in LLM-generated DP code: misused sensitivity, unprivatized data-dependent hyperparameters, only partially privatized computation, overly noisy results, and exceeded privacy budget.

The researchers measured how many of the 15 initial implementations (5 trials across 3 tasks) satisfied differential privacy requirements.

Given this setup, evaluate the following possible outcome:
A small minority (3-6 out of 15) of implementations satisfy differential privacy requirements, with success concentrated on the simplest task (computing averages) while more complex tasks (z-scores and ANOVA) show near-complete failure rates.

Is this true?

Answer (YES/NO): NO